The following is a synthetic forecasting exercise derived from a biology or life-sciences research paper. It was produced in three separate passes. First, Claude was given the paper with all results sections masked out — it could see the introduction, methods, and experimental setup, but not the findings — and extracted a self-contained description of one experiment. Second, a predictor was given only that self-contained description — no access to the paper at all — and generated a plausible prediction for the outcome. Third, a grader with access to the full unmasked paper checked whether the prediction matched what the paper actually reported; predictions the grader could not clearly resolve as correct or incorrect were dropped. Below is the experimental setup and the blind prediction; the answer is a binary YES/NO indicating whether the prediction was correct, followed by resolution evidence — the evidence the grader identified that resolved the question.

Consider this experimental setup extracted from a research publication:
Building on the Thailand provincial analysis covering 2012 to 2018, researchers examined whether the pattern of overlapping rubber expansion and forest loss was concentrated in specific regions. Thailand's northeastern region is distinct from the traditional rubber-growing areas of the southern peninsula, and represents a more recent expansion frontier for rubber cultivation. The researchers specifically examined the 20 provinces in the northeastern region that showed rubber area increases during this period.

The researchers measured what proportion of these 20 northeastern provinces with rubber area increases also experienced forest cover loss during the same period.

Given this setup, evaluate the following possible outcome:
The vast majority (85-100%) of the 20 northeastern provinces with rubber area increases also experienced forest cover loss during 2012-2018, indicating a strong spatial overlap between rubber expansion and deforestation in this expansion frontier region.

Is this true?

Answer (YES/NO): YES